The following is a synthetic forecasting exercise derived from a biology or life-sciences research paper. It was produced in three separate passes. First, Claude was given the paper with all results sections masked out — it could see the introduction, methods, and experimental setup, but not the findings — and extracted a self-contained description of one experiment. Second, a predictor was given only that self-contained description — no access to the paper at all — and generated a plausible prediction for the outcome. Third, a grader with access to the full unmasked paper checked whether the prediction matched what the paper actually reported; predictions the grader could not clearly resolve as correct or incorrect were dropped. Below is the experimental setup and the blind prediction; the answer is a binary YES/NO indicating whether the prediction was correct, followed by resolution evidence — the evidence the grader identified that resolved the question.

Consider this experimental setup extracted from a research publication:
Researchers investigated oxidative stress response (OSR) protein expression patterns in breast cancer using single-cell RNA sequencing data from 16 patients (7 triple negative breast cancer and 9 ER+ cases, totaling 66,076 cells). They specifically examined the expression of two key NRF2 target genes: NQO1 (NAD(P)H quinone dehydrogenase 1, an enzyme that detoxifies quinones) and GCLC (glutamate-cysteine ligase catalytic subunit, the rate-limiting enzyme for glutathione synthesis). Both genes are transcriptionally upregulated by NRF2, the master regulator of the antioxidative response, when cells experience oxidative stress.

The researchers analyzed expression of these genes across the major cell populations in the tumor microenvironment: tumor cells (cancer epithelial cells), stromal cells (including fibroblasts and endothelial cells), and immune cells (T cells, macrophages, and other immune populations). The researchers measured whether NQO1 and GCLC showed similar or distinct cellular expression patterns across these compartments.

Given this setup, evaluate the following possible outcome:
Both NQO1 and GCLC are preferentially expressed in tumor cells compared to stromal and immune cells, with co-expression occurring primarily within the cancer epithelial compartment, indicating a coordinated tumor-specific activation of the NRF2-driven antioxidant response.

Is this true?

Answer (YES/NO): NO